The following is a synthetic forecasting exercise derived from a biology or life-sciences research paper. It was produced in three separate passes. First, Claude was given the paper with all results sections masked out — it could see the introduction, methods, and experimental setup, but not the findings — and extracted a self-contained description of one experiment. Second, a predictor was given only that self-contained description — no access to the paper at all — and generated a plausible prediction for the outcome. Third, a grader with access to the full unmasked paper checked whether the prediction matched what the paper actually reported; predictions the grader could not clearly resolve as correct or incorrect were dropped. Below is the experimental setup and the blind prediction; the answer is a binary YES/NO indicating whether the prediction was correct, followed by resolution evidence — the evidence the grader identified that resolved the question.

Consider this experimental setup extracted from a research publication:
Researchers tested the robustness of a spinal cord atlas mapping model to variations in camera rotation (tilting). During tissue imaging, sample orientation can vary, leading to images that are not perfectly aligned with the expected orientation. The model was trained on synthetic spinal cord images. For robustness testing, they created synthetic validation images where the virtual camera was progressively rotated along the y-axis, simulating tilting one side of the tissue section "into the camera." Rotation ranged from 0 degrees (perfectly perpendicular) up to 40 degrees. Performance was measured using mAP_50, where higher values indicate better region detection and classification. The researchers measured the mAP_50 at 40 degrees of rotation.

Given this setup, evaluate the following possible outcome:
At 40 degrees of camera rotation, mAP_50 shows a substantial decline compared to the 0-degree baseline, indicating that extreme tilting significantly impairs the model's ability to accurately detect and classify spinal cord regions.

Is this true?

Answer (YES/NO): NO